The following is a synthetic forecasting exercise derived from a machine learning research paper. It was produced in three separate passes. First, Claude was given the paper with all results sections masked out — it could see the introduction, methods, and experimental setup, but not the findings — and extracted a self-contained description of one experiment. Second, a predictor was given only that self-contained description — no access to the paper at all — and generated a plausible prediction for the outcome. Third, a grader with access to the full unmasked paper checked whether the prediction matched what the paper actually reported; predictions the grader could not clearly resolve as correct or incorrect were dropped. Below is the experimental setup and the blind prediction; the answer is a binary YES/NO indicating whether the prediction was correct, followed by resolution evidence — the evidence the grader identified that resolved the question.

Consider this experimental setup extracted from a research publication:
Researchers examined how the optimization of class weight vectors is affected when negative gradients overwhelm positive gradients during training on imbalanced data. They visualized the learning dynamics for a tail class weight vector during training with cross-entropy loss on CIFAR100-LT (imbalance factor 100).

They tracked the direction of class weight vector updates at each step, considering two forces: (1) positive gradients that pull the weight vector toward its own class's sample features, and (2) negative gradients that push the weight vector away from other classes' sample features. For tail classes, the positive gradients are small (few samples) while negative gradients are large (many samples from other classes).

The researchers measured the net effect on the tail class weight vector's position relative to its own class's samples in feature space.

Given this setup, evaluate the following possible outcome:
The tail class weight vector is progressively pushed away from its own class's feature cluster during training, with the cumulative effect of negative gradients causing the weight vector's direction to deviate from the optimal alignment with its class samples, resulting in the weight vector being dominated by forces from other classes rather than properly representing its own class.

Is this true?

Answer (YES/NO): NO